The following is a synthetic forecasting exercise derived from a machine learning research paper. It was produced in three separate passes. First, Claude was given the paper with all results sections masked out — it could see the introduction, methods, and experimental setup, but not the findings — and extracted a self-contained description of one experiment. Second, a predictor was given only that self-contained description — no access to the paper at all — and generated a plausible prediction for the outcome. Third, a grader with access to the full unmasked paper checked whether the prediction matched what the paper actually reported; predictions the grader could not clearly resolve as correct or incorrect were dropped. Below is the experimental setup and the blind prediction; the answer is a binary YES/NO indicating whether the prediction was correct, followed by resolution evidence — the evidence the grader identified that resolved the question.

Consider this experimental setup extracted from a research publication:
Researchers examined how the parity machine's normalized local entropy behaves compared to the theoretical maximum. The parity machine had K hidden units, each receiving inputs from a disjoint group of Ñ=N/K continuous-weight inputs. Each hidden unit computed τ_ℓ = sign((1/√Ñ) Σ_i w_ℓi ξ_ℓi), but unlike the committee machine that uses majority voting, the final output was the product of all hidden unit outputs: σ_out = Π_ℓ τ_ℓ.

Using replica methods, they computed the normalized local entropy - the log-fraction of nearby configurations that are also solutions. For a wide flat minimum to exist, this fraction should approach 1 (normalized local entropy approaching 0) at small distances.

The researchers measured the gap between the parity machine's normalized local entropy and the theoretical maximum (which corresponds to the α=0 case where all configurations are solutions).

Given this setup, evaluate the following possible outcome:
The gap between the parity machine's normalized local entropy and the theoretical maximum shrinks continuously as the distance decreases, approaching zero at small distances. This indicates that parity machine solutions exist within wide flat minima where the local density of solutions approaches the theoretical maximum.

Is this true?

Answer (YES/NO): NO